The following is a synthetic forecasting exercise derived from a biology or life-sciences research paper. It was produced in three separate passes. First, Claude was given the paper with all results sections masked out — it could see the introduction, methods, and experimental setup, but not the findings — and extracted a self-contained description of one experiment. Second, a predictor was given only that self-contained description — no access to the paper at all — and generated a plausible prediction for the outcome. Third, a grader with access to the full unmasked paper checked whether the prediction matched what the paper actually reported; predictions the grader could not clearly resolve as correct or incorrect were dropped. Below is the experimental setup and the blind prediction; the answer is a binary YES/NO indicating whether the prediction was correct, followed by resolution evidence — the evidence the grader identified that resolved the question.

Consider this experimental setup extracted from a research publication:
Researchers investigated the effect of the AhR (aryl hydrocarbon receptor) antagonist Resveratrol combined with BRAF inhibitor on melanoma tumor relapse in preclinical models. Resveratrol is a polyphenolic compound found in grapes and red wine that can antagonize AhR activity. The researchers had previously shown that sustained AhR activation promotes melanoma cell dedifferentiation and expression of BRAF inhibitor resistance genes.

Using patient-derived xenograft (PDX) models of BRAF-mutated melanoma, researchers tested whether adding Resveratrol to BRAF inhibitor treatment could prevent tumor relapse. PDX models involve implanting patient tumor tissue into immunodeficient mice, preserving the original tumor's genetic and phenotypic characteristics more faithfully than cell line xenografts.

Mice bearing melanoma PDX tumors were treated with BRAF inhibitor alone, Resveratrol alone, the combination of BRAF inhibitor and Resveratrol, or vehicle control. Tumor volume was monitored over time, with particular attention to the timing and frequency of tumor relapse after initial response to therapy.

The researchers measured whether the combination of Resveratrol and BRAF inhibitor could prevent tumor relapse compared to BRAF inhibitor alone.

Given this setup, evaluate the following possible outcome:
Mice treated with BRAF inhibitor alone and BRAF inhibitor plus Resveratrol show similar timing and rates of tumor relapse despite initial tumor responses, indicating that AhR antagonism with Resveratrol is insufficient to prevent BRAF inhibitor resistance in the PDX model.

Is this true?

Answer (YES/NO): NO